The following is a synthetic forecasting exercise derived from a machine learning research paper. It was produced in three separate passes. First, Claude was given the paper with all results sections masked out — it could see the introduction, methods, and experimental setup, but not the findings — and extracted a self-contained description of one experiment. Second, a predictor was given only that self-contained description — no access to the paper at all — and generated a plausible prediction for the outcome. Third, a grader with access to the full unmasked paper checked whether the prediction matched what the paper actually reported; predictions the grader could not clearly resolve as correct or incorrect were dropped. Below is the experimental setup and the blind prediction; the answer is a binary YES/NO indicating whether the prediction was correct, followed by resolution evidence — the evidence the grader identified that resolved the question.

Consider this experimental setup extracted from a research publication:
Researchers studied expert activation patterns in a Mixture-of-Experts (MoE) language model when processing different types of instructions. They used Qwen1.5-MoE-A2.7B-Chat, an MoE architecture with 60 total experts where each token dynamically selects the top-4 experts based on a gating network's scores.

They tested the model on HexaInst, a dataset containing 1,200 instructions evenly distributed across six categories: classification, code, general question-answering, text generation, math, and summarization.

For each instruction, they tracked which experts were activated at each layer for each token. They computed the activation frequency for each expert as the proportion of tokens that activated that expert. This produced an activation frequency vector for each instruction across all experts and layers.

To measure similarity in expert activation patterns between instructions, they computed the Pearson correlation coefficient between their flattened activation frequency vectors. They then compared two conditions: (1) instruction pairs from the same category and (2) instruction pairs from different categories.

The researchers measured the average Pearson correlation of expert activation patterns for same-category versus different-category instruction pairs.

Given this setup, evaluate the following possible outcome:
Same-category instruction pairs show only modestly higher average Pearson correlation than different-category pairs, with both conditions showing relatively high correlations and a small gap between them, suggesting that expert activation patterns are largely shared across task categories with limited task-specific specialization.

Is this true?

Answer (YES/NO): NO